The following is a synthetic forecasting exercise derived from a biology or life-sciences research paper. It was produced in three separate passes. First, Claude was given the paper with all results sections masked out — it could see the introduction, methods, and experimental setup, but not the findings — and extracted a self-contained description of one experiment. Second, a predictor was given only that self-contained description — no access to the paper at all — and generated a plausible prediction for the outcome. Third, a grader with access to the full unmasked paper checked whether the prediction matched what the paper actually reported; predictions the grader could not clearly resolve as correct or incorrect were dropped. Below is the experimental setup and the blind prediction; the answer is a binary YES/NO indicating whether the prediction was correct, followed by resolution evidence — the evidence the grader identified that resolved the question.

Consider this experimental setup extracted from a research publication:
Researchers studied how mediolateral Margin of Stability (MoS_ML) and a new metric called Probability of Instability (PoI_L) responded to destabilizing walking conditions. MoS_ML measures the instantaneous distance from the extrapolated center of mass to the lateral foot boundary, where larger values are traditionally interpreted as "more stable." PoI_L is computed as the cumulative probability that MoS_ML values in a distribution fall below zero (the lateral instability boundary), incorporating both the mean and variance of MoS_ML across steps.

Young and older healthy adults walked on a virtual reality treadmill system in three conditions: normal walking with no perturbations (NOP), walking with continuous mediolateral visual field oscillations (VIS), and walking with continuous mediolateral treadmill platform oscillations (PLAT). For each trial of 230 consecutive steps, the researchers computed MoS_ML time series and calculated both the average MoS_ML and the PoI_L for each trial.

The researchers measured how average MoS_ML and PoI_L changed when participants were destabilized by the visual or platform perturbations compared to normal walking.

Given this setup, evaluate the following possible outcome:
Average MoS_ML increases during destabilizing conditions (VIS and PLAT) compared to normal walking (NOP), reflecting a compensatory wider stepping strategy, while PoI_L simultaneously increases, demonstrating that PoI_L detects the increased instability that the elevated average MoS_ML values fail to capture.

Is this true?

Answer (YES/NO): YES